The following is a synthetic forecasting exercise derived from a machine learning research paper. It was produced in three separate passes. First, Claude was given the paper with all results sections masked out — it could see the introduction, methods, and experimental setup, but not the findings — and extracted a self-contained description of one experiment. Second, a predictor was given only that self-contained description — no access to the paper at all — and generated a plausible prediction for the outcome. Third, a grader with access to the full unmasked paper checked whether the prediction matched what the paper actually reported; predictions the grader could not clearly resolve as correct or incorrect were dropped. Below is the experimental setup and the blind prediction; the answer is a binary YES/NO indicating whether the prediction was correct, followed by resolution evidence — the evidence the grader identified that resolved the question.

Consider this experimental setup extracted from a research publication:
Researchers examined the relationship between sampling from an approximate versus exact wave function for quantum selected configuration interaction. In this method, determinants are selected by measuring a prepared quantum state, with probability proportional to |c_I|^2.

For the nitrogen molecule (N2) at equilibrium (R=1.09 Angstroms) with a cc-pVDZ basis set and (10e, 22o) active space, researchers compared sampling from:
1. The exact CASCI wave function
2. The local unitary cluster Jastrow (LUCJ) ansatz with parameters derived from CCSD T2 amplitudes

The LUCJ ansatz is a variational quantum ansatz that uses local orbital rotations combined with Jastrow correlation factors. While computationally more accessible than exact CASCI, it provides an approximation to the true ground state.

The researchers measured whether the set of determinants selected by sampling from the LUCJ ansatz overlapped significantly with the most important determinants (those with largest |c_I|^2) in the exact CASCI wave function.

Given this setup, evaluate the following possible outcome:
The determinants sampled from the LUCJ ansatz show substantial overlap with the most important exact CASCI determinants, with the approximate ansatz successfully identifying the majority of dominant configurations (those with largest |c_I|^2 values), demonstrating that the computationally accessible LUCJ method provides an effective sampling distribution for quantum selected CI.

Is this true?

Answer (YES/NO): NO